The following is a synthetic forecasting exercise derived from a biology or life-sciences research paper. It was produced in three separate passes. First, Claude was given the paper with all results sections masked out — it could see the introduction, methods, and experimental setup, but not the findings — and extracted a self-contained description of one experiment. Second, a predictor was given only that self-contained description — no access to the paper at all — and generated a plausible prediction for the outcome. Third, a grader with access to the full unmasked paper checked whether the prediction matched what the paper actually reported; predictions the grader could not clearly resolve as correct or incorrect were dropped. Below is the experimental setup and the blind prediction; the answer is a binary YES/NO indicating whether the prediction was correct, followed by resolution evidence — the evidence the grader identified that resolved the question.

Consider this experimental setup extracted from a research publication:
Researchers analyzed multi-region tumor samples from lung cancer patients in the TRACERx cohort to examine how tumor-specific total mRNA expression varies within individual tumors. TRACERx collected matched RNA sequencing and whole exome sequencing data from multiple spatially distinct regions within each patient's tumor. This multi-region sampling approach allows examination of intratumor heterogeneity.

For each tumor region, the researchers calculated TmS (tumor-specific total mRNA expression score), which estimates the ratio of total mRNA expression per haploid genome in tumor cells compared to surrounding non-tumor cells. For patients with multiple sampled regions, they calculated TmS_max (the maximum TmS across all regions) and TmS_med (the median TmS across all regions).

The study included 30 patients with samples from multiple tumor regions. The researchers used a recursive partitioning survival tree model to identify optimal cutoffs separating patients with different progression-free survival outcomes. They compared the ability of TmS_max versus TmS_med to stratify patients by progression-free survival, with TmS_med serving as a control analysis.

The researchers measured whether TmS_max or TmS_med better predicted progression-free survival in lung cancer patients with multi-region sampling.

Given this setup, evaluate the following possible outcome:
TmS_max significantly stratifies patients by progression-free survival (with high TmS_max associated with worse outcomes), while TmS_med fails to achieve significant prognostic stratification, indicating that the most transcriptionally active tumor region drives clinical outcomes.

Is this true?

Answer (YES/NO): YES